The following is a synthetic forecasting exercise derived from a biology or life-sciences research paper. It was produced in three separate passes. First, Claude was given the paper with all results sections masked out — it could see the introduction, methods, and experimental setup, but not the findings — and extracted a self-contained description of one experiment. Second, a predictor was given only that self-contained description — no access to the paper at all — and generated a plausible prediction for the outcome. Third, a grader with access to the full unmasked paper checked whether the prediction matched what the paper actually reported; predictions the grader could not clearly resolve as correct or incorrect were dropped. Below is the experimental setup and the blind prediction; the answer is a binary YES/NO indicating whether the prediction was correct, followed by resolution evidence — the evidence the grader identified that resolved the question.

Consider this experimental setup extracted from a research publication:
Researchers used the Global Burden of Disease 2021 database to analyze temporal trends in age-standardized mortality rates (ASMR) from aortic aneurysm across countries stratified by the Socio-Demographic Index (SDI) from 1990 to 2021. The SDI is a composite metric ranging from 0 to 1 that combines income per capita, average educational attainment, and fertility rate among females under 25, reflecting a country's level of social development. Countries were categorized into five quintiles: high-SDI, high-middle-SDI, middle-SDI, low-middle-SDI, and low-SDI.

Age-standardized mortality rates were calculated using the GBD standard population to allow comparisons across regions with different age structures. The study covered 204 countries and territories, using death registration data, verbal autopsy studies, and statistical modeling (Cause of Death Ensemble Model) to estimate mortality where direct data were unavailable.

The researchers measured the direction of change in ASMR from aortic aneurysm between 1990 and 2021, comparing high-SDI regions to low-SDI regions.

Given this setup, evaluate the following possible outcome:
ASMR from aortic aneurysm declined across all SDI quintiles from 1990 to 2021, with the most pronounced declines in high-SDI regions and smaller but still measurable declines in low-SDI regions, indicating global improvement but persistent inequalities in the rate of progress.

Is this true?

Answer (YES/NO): NO